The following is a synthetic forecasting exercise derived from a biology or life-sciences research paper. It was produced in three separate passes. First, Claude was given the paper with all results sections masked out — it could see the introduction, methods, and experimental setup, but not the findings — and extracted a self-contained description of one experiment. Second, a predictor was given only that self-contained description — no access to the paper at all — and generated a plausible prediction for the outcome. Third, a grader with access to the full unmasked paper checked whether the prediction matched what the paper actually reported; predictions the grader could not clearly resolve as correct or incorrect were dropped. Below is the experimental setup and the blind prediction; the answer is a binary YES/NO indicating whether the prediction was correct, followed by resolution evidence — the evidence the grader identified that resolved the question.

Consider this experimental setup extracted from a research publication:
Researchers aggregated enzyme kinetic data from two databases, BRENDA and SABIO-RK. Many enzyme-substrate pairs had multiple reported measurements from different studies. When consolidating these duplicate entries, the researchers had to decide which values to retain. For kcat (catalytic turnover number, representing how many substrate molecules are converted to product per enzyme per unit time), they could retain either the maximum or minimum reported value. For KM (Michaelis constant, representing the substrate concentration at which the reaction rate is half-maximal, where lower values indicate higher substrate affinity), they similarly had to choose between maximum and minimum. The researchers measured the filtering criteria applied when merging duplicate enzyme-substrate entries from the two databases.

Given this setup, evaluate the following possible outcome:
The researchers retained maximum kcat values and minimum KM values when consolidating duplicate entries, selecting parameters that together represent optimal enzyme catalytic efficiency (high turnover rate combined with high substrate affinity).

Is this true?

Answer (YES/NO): YES